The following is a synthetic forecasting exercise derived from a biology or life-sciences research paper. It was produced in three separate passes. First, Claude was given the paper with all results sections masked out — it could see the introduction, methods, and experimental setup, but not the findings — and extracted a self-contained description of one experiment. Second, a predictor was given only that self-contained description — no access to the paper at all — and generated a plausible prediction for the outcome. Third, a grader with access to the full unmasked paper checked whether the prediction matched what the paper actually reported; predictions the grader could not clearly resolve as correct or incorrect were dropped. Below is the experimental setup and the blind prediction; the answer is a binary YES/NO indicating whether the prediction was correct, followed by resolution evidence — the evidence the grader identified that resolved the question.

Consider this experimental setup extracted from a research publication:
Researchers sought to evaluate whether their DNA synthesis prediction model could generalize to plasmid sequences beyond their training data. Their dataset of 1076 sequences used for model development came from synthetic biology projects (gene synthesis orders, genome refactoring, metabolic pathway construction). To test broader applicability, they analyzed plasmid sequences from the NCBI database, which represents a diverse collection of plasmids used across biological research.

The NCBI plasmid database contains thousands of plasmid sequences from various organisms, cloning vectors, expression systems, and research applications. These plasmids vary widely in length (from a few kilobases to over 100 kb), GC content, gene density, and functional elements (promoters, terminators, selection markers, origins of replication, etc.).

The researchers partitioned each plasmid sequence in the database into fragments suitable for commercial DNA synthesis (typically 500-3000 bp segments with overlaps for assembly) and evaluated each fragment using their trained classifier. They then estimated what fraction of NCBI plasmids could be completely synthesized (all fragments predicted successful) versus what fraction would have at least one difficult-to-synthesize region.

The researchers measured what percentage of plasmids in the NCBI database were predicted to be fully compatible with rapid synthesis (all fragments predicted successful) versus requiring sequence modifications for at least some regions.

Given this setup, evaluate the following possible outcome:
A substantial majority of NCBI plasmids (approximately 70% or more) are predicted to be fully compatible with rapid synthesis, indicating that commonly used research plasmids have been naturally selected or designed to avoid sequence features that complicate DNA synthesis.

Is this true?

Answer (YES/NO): NO